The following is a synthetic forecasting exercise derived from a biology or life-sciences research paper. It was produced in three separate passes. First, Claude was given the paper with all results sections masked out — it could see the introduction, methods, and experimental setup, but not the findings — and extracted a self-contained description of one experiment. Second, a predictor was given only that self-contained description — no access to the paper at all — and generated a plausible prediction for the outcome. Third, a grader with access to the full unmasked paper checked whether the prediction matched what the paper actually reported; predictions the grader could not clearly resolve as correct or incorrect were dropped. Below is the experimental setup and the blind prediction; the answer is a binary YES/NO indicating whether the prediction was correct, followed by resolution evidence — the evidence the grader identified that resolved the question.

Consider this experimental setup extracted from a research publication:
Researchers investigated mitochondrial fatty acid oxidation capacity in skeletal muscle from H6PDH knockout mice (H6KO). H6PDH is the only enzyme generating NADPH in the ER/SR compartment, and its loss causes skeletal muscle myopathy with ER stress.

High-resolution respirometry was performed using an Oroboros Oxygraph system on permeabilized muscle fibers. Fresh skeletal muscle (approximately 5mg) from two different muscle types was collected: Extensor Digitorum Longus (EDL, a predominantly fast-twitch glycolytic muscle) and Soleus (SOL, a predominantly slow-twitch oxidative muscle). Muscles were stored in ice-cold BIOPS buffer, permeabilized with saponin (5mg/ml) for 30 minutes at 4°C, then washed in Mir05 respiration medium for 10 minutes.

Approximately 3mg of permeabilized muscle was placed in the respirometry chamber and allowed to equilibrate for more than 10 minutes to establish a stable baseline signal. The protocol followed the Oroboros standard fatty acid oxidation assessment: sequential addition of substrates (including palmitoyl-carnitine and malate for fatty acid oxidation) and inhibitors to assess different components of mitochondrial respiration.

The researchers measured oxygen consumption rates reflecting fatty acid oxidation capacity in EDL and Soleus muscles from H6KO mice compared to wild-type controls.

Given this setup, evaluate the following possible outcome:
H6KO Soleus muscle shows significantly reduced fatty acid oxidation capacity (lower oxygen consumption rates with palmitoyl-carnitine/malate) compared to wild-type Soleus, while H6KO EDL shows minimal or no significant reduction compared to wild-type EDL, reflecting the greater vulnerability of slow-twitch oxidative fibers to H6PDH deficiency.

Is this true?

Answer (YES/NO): NO